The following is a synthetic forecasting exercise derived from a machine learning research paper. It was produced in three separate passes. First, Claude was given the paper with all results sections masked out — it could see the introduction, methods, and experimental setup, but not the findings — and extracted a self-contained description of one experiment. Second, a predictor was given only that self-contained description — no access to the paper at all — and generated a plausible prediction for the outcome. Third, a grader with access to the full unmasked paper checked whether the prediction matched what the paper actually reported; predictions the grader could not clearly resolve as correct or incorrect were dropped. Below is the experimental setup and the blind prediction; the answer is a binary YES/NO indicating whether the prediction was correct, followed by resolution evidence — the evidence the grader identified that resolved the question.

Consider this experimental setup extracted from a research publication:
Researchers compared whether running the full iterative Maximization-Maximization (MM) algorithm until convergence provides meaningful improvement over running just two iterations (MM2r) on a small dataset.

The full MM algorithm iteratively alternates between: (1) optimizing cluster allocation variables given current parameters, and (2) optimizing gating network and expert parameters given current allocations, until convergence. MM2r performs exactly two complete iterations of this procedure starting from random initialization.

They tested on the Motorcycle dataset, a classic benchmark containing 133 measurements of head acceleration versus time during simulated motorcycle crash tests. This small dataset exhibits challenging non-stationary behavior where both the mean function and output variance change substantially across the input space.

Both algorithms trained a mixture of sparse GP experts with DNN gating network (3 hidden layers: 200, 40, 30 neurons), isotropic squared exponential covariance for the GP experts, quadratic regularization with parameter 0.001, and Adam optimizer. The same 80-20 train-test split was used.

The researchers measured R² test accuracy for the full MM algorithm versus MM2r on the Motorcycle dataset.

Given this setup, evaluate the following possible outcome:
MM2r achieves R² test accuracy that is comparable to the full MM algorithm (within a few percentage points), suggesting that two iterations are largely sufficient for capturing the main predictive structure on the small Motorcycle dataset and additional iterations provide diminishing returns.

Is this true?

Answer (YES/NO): NO